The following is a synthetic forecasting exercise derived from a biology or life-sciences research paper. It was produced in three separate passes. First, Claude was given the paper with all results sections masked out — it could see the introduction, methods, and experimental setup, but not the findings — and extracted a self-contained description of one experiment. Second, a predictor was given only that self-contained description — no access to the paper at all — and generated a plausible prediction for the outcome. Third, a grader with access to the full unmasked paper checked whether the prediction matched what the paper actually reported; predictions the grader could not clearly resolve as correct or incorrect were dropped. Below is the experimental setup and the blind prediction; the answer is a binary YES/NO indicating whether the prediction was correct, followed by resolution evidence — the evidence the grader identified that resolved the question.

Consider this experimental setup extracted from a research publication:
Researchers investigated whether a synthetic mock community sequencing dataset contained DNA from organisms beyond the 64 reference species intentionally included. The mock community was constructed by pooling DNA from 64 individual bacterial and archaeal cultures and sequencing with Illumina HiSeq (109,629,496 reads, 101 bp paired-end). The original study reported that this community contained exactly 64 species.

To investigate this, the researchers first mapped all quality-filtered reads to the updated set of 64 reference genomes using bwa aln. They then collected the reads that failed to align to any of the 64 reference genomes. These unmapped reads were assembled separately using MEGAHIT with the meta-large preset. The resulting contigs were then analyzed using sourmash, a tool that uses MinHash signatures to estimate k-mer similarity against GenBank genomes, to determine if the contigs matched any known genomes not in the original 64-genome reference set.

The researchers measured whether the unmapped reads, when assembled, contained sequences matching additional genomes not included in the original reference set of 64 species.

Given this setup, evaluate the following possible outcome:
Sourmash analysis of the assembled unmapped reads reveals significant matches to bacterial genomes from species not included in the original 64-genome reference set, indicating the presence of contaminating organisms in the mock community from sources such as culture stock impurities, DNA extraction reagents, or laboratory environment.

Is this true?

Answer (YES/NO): NO